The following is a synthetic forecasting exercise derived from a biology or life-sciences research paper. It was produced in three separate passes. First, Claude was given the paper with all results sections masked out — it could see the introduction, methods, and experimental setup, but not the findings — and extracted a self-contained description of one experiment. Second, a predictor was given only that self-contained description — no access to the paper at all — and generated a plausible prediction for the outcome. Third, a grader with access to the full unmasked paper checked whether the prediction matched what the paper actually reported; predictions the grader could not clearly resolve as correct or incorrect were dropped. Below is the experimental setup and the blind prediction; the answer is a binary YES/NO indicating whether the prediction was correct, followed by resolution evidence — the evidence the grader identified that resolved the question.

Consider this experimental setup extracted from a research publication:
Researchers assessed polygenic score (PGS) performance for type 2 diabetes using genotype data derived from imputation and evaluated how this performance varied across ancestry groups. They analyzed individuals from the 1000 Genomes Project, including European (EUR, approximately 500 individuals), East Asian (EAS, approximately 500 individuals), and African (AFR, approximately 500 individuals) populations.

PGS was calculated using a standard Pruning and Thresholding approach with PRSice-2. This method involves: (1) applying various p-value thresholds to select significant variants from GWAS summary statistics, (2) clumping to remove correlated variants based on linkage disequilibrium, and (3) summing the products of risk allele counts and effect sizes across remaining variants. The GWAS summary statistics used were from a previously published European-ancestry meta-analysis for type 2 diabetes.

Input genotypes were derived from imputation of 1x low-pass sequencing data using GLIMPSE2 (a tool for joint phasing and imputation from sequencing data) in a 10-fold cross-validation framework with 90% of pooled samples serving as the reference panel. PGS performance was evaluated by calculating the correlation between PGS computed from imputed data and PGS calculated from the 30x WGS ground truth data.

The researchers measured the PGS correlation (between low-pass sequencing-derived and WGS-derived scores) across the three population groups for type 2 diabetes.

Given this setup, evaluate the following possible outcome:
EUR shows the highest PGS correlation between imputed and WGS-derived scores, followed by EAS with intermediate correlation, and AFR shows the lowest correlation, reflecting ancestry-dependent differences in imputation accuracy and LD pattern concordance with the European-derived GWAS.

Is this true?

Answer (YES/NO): NO